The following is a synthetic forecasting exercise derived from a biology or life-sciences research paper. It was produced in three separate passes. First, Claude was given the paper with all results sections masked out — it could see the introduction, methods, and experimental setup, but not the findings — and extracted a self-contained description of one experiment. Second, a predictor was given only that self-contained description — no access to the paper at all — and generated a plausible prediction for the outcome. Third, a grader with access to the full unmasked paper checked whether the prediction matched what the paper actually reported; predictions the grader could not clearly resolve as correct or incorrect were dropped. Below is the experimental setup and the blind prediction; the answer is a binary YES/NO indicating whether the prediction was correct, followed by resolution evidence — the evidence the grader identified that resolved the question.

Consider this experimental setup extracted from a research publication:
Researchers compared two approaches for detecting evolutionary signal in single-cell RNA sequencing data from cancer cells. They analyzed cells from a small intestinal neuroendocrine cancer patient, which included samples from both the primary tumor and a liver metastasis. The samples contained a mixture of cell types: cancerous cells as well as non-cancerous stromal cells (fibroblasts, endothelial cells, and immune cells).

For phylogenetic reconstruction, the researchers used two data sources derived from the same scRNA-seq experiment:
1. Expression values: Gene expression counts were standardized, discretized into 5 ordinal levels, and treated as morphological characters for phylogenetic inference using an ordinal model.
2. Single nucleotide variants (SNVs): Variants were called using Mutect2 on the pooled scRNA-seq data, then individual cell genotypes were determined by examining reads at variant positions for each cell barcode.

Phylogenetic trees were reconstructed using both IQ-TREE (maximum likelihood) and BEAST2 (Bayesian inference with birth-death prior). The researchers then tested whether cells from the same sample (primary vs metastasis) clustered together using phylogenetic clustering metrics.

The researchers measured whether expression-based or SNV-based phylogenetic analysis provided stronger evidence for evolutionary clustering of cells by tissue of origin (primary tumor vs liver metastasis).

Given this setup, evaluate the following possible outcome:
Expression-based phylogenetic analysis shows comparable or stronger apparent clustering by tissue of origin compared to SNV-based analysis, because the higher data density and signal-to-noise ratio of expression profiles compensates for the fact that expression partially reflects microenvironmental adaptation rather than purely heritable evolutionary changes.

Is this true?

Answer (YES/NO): YES